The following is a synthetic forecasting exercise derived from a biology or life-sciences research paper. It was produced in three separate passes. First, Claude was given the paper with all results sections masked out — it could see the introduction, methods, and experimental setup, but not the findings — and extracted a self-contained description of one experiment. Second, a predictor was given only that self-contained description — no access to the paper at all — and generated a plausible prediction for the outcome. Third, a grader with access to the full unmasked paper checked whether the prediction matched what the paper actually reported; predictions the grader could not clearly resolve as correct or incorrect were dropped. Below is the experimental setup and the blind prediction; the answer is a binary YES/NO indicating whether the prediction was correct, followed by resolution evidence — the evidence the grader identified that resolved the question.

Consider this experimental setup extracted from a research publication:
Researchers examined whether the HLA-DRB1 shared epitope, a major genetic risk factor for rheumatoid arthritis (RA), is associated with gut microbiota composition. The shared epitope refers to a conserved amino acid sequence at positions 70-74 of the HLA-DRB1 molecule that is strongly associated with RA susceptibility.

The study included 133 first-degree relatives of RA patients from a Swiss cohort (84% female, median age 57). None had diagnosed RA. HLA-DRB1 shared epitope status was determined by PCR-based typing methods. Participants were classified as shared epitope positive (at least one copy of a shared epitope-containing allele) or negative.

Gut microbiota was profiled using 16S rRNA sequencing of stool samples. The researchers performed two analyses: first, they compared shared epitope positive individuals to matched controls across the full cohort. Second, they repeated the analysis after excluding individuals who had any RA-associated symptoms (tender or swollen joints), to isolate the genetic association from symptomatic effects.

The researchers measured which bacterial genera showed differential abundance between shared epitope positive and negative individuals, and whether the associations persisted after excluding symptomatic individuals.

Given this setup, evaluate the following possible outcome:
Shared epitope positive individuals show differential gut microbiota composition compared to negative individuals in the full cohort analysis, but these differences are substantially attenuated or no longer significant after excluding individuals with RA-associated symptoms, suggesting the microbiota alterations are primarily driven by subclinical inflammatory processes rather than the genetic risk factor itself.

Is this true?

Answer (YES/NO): NO